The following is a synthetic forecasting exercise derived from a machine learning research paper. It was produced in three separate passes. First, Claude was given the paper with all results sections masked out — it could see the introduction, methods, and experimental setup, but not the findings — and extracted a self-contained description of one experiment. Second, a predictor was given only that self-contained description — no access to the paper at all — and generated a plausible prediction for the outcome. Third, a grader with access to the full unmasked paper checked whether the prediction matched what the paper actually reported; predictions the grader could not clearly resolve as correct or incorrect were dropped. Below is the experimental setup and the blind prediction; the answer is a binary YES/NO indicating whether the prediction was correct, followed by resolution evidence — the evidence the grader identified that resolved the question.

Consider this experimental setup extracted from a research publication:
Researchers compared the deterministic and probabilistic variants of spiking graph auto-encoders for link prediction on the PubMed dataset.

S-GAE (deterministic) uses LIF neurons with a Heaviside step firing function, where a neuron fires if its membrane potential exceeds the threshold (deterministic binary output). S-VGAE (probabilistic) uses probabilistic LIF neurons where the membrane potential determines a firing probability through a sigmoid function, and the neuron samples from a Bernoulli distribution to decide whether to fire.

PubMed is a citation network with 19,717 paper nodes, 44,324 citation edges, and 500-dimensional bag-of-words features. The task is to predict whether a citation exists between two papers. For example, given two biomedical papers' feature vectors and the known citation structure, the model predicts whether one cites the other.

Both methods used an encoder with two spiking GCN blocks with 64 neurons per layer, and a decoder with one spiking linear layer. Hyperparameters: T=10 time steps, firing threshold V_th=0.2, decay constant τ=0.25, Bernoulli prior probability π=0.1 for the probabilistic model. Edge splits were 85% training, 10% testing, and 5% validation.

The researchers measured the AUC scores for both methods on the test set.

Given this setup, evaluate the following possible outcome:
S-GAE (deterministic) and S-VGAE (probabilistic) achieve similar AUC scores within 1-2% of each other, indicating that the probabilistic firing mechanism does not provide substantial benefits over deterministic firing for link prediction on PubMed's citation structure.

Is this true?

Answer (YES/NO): YES